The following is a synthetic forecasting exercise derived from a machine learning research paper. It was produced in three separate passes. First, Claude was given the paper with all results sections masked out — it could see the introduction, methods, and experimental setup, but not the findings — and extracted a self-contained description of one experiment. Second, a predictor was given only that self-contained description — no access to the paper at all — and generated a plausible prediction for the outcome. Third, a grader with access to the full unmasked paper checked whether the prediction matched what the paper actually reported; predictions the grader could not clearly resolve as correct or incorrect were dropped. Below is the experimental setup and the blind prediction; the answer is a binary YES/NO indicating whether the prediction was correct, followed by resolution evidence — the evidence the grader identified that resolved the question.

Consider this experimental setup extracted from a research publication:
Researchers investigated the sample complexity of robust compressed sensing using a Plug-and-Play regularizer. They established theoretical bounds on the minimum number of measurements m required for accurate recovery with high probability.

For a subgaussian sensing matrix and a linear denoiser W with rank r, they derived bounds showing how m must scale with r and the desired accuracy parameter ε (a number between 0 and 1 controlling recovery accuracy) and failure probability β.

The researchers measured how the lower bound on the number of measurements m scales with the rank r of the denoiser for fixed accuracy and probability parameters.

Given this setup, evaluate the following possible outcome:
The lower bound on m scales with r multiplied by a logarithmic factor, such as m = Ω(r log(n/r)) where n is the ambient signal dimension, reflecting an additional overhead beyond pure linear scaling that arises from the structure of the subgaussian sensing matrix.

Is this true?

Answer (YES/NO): NO